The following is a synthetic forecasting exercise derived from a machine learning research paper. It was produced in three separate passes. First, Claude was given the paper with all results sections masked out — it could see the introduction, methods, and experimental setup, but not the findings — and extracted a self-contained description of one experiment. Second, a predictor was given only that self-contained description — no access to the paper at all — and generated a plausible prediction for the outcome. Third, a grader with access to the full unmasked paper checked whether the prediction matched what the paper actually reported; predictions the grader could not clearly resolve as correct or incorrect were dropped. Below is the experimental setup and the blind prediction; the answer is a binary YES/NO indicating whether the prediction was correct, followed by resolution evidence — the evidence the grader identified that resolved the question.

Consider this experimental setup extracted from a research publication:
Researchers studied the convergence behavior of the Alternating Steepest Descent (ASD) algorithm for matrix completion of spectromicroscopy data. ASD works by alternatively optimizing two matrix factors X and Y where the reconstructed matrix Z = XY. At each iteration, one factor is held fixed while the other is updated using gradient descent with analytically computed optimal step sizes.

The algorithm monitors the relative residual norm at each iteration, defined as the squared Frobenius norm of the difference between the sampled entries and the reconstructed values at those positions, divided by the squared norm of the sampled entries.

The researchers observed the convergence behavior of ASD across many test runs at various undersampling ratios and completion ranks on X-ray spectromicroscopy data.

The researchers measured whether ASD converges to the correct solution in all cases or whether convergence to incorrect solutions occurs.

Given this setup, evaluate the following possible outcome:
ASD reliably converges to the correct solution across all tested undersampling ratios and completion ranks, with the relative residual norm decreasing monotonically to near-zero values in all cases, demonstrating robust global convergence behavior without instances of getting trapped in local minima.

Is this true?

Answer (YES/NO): NO